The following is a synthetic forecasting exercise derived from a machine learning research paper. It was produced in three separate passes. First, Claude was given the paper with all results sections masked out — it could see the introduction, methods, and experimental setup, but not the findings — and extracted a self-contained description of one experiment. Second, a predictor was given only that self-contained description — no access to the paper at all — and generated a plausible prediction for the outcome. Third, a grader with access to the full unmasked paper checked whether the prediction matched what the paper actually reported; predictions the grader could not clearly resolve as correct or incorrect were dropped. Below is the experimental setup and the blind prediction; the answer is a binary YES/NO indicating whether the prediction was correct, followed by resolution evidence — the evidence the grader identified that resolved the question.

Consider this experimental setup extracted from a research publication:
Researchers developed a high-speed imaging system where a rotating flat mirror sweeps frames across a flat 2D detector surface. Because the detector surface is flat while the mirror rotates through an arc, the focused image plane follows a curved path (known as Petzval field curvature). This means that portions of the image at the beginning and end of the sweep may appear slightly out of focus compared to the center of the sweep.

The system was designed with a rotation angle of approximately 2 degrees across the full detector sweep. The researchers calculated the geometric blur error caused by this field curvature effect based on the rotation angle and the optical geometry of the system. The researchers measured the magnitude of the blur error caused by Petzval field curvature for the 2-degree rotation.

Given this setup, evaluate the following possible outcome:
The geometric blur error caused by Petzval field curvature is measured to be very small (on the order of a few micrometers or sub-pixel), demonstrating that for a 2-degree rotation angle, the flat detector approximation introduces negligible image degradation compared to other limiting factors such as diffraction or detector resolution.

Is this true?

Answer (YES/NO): NO